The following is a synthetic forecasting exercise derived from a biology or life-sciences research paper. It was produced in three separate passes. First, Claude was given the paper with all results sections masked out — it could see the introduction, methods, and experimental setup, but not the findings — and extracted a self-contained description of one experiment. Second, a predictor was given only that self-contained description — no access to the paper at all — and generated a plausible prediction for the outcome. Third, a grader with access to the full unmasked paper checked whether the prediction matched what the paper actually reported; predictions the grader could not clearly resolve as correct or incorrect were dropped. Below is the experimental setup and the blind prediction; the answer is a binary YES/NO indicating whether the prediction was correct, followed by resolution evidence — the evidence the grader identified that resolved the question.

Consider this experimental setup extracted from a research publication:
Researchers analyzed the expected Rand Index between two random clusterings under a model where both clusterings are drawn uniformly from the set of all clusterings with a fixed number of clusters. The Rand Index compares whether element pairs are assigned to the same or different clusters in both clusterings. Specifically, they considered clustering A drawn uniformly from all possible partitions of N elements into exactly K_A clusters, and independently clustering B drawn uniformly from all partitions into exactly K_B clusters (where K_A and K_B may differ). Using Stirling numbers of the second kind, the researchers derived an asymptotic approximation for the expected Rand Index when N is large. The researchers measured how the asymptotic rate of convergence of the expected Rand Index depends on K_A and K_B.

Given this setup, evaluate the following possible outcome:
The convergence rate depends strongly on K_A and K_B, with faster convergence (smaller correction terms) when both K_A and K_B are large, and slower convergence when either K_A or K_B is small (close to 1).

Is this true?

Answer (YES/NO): YES